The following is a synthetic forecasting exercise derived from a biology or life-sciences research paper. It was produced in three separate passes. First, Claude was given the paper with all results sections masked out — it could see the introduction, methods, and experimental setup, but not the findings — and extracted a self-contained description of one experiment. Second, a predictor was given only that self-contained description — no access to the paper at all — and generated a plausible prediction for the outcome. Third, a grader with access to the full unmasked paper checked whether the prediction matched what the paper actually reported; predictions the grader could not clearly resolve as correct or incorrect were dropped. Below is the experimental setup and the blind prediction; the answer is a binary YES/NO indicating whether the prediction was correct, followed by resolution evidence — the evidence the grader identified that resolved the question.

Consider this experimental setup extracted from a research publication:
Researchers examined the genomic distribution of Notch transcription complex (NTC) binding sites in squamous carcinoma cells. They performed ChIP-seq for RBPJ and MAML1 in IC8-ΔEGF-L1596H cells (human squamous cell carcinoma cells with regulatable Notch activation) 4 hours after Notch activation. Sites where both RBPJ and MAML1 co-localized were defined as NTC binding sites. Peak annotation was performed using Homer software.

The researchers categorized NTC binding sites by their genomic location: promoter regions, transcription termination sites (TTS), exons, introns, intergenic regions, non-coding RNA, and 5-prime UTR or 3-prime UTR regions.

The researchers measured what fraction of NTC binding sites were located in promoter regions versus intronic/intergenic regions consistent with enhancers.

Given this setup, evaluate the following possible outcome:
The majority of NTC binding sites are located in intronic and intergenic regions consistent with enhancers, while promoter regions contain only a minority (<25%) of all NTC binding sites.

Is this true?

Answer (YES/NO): YES